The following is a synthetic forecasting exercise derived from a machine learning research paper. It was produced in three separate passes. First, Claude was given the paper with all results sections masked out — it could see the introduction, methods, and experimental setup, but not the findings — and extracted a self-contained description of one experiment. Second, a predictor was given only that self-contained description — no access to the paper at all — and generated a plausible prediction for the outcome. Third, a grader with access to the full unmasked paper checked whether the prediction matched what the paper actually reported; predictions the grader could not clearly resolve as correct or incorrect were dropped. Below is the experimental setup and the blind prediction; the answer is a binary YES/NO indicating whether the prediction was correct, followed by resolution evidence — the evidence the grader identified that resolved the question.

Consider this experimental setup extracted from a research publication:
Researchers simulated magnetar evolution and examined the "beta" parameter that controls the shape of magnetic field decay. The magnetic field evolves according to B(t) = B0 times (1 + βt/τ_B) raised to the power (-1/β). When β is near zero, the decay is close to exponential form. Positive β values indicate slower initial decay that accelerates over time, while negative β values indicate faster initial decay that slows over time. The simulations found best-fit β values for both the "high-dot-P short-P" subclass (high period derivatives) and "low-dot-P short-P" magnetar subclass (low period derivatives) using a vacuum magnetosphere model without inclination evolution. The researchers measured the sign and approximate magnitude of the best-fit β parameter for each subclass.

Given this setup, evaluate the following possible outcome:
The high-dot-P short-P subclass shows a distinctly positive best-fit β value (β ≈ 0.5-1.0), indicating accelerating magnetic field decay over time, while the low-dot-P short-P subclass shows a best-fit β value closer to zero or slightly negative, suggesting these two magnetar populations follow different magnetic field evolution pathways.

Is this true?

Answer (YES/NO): NO